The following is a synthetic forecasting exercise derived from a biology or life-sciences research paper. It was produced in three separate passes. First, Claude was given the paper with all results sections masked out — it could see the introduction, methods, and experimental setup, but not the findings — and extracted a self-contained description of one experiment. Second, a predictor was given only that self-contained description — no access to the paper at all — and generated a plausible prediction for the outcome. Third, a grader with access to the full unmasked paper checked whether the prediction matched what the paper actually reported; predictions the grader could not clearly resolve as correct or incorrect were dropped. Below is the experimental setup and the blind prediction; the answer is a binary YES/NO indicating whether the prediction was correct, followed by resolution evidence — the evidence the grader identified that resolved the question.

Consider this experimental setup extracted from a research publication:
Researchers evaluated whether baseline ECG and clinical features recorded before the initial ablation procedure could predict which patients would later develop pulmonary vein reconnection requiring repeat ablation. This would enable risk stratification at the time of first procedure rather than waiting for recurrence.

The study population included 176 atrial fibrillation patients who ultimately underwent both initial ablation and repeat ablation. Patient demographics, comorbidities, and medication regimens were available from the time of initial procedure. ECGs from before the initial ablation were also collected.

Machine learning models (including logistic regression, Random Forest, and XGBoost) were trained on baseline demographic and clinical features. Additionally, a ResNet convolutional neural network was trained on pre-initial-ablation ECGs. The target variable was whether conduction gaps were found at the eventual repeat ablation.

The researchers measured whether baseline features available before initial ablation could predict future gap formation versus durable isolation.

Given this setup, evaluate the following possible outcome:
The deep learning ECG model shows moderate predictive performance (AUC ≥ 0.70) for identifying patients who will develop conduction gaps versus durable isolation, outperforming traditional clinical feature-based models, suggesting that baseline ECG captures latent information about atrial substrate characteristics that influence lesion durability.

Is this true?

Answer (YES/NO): YES